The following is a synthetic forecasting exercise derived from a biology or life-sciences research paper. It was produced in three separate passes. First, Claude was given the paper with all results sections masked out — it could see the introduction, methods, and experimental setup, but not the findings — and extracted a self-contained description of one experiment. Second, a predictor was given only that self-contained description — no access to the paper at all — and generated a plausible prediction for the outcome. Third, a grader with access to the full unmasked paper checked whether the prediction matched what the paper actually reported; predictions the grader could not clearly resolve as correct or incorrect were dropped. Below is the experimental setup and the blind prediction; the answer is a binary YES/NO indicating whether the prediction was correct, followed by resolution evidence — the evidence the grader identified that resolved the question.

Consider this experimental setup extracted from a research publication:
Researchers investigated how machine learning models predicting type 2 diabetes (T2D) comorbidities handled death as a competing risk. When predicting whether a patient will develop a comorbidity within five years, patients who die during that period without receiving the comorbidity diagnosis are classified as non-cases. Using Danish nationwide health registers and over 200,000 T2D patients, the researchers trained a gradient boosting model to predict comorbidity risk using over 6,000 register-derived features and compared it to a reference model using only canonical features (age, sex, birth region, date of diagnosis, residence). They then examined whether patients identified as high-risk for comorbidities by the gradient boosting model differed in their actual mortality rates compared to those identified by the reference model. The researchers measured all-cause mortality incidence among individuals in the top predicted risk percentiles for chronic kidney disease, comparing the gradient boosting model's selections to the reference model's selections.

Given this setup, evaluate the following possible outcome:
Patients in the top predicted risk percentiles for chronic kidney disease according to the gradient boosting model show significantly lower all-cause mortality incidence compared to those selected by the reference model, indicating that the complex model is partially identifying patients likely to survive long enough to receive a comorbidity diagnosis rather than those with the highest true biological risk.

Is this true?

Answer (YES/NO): NO